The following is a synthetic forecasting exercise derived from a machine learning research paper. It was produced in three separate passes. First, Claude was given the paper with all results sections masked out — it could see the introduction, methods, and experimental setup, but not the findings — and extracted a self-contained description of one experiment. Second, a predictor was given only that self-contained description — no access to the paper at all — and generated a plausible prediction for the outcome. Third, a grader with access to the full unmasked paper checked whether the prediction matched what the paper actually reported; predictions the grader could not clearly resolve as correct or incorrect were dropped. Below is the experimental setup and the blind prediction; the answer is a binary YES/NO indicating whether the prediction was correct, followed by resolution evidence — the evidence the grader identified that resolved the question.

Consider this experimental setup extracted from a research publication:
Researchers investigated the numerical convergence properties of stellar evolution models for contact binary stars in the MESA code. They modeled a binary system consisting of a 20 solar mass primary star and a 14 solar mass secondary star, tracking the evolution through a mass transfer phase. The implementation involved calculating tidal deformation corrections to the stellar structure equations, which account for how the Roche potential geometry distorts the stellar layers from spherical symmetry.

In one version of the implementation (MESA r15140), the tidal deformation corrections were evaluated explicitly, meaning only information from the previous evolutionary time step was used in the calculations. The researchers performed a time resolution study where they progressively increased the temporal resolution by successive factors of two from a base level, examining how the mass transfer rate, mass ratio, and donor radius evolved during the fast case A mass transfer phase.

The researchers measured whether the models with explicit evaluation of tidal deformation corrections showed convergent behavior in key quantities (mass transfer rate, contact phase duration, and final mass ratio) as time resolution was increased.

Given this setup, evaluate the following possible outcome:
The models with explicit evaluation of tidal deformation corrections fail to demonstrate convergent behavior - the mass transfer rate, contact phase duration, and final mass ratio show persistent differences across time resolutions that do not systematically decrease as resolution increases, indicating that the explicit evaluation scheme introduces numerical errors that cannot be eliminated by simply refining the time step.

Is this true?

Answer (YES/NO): NO